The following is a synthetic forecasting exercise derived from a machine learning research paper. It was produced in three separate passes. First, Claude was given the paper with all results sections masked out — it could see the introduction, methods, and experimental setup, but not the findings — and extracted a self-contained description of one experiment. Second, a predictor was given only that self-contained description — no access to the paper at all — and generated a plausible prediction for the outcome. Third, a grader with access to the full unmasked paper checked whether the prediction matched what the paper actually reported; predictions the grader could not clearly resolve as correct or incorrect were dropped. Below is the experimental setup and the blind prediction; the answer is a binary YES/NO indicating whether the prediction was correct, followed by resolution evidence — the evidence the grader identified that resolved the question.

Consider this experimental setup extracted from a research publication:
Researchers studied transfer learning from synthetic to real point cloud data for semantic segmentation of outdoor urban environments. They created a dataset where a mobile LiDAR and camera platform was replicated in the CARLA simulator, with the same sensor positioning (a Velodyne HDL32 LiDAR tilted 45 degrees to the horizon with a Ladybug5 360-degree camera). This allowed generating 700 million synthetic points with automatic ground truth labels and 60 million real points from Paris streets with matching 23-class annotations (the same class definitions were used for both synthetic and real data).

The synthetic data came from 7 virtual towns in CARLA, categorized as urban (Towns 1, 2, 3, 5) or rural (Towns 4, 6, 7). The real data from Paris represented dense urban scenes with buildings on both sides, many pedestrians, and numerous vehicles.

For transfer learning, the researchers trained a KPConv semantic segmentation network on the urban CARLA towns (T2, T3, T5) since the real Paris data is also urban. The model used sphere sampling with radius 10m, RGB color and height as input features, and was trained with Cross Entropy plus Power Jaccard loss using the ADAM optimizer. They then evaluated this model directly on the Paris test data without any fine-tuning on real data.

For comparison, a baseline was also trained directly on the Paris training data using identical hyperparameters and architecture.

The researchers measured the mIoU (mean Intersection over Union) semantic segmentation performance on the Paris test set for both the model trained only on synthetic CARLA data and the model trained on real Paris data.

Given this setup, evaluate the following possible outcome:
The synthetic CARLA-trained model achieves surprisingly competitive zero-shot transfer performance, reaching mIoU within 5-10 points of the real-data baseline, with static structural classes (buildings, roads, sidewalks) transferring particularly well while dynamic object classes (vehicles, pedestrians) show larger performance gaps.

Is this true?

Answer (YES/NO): NO